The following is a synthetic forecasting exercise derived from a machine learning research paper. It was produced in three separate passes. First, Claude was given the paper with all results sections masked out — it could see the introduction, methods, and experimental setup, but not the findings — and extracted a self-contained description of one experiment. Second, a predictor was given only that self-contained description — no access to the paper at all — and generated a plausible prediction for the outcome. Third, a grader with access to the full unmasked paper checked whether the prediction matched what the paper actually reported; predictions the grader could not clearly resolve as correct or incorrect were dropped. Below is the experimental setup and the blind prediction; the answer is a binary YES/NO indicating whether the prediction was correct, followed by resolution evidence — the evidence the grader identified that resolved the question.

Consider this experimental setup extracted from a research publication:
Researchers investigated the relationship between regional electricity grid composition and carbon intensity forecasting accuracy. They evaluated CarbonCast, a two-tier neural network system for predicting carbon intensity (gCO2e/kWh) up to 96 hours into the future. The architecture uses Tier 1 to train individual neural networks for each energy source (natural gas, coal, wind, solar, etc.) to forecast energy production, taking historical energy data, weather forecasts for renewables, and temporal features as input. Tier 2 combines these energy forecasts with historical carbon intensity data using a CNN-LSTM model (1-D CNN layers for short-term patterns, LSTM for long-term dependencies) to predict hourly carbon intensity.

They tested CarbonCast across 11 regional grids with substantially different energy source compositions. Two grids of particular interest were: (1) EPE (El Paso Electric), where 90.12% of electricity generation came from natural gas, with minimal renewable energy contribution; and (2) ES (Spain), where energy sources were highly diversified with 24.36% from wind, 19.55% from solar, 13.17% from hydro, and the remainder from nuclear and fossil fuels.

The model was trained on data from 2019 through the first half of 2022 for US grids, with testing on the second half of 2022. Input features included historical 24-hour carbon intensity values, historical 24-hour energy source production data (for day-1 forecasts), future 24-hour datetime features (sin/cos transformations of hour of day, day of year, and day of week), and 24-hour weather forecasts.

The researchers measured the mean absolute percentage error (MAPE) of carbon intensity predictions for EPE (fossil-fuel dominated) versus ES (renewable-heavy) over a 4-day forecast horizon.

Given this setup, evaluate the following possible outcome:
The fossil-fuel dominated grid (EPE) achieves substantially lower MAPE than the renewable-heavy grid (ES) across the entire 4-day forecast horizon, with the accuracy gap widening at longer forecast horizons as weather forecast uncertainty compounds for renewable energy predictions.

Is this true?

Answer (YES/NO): YES